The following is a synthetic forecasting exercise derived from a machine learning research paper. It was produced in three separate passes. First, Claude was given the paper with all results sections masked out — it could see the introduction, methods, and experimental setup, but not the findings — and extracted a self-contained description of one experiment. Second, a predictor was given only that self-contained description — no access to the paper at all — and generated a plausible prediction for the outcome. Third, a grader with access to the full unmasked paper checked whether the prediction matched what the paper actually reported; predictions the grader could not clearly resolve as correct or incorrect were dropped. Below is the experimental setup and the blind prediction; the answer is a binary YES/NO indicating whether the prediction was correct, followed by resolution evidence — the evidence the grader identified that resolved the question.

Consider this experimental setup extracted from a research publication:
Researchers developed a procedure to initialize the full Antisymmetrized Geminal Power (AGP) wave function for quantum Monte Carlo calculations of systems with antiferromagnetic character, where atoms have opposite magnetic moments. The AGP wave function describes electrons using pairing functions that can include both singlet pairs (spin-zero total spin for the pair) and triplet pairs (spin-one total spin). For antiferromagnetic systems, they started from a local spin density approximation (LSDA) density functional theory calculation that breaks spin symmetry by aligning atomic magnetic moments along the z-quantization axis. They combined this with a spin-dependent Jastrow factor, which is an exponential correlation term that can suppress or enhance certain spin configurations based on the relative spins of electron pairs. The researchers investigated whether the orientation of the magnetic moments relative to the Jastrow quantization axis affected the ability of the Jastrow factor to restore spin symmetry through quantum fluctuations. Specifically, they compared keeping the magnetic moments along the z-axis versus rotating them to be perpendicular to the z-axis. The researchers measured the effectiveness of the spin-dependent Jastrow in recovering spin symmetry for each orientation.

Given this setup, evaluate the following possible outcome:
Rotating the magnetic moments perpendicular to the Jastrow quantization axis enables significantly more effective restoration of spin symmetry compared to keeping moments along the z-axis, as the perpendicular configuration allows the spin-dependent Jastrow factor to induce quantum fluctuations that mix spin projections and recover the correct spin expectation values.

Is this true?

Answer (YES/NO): YES